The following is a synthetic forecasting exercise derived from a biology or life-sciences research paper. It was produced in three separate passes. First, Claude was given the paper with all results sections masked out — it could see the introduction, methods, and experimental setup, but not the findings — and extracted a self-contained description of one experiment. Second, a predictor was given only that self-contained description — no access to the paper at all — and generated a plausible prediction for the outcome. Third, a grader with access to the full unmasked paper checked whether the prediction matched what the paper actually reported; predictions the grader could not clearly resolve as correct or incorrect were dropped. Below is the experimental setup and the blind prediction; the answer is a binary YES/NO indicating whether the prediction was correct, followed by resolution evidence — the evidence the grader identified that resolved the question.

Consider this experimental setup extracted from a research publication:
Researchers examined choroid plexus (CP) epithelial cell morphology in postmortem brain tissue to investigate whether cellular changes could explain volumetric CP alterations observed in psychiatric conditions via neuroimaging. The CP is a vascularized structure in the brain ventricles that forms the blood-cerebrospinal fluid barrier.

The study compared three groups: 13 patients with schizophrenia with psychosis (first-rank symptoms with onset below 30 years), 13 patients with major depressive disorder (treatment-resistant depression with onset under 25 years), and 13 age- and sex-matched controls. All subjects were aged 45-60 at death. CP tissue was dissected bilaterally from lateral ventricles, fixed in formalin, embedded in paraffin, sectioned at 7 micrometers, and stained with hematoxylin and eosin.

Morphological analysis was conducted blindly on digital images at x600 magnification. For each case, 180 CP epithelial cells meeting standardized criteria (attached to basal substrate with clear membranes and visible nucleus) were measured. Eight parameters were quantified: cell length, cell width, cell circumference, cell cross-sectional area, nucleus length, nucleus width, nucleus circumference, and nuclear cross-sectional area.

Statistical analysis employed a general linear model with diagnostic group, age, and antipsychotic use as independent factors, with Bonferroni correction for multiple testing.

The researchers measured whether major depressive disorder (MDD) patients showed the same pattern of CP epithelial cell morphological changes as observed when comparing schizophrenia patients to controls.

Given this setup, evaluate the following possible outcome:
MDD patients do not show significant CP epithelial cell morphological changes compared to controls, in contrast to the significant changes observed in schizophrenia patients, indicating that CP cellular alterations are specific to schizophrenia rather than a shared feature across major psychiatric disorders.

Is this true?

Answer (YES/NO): YES